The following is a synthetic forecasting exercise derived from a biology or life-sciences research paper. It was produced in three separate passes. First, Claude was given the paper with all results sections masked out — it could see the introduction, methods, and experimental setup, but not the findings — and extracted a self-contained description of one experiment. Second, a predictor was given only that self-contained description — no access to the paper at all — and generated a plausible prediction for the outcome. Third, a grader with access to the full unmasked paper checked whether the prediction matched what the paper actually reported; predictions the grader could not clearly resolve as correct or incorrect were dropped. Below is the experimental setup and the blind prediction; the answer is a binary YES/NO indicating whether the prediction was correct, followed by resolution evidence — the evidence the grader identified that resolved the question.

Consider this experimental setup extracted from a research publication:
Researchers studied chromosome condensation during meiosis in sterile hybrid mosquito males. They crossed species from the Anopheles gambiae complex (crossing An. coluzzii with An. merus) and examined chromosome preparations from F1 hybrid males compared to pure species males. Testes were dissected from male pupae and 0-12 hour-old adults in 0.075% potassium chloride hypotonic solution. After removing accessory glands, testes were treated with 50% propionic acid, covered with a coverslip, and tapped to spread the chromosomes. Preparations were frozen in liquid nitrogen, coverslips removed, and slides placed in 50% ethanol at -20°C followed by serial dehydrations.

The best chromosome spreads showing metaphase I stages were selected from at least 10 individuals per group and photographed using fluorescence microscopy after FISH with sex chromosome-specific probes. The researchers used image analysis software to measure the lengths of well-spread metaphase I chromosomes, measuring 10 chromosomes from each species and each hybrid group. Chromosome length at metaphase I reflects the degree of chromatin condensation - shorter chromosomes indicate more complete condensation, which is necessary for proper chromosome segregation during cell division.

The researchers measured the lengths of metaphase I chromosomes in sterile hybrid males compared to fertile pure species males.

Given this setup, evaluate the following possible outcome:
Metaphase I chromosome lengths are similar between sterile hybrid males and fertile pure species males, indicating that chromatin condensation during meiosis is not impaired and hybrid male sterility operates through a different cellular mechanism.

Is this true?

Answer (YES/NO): NO